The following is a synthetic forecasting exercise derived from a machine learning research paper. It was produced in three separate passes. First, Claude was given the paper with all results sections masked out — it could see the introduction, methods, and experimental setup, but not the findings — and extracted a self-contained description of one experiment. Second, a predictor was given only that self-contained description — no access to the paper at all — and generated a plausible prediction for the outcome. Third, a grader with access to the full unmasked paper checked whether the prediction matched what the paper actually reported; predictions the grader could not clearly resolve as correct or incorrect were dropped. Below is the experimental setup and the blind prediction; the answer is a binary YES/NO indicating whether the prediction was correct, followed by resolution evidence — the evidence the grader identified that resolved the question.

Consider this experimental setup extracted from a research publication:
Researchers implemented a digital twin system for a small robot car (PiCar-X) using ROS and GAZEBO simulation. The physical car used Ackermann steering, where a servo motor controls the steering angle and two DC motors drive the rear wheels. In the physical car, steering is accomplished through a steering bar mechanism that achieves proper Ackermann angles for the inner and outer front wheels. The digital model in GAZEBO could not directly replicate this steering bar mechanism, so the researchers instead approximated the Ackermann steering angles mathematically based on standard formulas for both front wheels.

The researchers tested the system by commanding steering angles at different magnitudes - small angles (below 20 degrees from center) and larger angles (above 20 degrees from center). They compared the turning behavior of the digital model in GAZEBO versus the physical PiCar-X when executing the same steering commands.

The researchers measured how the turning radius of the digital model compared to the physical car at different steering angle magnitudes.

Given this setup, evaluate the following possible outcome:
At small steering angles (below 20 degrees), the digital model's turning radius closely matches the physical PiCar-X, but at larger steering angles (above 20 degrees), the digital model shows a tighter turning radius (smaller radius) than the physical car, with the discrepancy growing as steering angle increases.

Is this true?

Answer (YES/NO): NO